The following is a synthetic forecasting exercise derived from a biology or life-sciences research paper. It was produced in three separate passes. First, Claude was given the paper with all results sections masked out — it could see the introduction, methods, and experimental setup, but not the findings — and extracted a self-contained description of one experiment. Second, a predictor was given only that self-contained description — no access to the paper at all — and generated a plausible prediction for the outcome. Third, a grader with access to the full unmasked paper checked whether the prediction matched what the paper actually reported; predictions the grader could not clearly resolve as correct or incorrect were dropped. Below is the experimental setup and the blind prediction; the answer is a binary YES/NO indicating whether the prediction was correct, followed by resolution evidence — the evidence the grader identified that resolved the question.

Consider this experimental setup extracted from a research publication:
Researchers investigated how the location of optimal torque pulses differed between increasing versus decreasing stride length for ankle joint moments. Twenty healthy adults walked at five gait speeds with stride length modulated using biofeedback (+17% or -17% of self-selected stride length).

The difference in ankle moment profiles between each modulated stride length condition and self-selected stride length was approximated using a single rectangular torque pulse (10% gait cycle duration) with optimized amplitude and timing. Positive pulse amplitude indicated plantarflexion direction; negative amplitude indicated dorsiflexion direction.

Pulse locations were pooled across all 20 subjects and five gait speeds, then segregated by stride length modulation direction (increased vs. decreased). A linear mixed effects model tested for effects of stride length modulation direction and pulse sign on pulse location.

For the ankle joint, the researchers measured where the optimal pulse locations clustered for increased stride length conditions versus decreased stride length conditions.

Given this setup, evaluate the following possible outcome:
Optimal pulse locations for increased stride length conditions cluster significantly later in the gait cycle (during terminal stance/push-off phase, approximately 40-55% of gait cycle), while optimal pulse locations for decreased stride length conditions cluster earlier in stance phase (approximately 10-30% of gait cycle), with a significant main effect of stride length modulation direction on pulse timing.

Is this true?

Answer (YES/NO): NO